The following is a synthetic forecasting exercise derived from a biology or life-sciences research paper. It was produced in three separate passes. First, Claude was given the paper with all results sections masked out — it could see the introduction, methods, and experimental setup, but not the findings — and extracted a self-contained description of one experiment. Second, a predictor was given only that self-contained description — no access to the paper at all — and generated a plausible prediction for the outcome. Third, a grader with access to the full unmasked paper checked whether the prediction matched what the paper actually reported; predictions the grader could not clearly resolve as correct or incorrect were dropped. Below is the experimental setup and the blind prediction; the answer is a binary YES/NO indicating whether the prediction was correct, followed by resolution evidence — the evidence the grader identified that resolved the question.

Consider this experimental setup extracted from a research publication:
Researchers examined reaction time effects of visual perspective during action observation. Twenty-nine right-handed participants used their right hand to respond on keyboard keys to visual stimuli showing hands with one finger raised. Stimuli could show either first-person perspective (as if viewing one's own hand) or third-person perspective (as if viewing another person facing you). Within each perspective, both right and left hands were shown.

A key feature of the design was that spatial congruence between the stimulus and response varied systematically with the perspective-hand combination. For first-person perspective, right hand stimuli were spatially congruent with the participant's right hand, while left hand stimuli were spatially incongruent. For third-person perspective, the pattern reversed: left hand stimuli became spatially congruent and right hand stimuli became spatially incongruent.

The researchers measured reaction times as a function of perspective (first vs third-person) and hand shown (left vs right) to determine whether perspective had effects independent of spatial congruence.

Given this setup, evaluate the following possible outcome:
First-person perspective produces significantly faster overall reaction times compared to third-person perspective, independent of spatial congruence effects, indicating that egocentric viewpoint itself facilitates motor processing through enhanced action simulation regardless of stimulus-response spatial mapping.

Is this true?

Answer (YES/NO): NO